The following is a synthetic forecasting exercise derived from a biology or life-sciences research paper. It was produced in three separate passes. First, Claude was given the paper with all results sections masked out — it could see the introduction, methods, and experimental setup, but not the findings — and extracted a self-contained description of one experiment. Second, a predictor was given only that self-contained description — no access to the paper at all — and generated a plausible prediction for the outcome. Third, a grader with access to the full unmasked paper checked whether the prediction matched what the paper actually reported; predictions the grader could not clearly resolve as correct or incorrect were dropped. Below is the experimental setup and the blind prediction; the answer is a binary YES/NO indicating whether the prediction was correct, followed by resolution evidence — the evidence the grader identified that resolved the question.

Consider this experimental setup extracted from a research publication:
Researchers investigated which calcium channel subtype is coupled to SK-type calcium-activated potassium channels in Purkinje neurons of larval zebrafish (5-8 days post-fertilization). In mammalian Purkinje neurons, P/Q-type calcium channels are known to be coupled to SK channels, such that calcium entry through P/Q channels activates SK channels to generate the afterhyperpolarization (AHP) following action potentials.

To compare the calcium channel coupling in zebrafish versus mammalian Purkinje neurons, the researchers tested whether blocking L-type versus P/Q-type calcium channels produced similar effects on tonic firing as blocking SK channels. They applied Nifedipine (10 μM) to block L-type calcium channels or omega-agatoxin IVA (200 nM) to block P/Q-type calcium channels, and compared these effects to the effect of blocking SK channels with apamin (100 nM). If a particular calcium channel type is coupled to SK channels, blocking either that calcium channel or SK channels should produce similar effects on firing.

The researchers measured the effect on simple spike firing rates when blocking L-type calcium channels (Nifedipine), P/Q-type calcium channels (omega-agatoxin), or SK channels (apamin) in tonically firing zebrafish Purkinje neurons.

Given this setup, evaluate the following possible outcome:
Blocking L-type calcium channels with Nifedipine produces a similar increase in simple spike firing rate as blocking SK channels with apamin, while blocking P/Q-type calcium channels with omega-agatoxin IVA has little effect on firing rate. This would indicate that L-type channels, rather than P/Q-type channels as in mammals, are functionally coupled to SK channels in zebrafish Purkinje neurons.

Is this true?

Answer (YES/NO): NO